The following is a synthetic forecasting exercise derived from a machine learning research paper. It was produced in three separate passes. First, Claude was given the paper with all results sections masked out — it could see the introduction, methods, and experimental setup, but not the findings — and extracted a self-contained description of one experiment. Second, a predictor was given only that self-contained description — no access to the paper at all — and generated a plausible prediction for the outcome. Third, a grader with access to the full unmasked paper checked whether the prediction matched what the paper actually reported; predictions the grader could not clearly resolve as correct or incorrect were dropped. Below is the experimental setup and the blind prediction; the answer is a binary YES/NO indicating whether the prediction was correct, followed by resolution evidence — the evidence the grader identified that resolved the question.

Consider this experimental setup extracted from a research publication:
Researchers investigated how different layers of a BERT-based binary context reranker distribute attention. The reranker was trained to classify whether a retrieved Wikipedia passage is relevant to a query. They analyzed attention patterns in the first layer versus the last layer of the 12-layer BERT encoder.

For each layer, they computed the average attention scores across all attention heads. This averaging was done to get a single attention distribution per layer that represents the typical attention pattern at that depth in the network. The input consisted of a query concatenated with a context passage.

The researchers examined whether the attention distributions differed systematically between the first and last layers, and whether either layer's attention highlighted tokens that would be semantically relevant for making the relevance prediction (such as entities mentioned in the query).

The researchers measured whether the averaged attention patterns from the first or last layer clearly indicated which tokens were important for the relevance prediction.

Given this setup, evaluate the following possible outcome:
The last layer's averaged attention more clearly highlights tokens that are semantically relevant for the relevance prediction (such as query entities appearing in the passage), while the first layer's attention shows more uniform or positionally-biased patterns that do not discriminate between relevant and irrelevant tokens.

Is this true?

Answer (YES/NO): NO